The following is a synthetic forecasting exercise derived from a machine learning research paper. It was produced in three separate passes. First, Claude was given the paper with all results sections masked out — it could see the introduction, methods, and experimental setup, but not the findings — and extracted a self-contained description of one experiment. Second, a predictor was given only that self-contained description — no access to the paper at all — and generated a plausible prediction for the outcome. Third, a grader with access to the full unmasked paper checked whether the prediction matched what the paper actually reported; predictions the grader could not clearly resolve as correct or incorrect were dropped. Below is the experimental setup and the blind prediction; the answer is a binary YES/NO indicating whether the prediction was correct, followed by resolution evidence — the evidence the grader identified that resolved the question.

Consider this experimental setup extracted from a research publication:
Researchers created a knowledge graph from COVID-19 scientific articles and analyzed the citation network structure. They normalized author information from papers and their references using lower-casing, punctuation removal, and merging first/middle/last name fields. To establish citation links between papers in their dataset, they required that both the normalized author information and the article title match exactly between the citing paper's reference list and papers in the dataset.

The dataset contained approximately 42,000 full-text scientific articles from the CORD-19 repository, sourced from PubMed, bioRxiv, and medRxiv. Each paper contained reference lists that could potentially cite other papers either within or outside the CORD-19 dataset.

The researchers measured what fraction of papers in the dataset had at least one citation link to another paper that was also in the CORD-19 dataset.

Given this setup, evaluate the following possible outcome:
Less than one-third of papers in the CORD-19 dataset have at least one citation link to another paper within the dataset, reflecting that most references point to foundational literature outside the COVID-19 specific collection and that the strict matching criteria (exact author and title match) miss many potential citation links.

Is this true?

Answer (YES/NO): NO